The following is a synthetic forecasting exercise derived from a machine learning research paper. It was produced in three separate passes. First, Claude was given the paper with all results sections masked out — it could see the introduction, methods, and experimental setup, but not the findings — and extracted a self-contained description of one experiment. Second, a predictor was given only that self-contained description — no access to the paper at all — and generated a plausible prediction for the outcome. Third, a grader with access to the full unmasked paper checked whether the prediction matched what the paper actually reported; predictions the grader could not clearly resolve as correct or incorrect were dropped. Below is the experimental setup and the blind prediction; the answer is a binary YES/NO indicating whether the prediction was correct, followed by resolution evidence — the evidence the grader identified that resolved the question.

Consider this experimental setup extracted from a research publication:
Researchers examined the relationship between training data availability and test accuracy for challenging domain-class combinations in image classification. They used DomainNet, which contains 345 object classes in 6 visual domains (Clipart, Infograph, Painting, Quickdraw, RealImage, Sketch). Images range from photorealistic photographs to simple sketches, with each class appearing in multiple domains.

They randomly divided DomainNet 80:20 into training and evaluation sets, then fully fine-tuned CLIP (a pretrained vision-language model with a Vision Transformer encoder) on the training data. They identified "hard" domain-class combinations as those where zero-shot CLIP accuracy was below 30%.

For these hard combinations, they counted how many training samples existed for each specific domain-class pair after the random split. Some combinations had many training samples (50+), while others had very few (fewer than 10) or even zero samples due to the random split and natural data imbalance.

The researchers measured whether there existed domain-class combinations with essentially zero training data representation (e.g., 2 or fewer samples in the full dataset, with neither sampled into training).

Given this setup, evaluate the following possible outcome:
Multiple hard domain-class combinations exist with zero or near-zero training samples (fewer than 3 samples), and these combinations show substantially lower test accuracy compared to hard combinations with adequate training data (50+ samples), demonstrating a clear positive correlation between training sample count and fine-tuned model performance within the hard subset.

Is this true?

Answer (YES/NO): YES